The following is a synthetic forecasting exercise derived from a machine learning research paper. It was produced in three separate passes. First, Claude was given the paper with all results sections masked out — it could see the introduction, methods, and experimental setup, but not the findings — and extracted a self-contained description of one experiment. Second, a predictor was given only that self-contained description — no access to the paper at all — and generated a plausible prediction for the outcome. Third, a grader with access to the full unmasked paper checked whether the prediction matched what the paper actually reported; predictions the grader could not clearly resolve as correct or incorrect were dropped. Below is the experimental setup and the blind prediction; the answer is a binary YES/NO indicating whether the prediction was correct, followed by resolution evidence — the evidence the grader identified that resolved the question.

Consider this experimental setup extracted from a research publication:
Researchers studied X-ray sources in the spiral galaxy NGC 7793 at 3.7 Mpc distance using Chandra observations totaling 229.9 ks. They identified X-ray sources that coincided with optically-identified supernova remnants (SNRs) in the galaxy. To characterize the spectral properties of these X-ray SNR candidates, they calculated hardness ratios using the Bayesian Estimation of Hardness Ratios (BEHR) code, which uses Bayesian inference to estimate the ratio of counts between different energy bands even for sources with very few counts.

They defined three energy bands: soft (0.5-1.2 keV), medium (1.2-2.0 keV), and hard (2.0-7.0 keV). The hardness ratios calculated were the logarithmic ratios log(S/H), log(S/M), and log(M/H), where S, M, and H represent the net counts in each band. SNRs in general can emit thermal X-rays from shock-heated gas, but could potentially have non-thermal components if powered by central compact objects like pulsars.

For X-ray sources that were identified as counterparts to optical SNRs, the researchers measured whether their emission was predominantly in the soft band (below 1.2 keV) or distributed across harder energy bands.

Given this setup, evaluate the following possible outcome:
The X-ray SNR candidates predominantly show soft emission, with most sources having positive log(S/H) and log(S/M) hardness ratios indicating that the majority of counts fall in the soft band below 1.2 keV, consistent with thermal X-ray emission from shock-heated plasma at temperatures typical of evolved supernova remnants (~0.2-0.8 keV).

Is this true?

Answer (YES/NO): YES